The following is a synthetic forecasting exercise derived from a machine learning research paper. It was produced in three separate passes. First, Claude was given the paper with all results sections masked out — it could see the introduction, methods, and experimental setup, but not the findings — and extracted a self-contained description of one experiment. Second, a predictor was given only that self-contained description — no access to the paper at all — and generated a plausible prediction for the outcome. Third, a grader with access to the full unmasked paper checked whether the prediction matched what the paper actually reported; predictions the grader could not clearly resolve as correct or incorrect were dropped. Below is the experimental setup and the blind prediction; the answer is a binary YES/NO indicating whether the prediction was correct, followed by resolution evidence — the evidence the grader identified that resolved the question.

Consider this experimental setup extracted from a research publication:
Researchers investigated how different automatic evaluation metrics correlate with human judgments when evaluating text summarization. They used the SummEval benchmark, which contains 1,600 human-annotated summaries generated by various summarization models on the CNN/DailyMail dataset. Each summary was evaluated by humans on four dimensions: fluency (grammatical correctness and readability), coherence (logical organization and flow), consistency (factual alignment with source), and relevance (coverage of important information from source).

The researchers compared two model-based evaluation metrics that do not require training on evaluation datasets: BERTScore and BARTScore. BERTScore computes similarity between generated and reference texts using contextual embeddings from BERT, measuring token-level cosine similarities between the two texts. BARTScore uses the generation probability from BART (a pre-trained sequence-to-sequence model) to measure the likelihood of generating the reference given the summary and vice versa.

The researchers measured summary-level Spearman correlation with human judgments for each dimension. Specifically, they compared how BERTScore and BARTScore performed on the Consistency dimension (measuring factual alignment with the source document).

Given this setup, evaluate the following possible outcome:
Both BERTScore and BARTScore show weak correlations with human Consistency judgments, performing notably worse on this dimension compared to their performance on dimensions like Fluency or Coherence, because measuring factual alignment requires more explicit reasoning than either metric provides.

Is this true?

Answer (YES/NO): NO